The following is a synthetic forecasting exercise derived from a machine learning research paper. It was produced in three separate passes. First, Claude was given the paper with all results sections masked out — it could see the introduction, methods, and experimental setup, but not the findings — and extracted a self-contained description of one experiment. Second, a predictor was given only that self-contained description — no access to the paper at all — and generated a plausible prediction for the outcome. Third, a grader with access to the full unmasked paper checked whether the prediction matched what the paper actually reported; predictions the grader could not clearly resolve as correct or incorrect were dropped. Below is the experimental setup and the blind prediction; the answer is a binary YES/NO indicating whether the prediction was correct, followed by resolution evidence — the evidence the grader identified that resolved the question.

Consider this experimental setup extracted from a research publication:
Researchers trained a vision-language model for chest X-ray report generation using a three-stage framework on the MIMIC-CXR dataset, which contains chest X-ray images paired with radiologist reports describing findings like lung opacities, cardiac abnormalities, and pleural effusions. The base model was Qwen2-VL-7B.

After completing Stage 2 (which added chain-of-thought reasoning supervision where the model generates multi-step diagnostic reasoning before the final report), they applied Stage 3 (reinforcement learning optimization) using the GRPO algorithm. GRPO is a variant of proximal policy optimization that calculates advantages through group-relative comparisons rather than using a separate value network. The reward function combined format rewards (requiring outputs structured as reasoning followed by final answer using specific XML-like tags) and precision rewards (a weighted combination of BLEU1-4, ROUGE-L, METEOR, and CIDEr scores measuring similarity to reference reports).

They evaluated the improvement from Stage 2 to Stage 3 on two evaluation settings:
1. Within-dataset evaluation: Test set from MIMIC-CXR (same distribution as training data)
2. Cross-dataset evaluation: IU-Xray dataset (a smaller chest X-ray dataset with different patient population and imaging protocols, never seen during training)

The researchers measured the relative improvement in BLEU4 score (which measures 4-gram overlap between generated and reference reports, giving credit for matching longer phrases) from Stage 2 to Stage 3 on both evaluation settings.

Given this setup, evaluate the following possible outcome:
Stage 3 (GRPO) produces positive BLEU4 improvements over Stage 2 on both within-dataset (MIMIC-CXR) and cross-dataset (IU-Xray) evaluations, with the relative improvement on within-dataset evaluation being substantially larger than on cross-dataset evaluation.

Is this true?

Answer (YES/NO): NO